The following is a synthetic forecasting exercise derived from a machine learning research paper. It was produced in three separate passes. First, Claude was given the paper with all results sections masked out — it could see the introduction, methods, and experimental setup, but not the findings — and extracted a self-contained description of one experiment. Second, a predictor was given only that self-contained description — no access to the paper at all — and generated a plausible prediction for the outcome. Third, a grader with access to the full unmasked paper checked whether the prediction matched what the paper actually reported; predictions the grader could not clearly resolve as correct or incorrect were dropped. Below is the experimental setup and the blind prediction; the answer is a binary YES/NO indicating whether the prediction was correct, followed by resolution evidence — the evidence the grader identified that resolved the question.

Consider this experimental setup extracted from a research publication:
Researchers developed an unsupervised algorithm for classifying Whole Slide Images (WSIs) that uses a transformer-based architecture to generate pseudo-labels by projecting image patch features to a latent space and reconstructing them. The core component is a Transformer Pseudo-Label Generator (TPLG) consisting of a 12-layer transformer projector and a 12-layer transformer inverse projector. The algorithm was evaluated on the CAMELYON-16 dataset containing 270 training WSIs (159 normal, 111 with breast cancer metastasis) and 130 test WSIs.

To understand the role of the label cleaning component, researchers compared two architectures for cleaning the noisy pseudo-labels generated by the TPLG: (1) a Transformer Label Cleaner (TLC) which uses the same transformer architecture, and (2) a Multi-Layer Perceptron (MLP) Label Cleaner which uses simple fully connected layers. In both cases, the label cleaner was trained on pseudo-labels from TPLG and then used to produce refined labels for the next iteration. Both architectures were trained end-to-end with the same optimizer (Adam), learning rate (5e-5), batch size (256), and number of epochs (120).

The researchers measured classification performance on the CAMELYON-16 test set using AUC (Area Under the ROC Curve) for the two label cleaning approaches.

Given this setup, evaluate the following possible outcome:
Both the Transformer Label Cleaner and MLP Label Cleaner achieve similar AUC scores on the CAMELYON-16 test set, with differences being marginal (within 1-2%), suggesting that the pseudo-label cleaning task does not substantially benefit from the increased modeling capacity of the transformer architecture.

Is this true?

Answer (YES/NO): NO